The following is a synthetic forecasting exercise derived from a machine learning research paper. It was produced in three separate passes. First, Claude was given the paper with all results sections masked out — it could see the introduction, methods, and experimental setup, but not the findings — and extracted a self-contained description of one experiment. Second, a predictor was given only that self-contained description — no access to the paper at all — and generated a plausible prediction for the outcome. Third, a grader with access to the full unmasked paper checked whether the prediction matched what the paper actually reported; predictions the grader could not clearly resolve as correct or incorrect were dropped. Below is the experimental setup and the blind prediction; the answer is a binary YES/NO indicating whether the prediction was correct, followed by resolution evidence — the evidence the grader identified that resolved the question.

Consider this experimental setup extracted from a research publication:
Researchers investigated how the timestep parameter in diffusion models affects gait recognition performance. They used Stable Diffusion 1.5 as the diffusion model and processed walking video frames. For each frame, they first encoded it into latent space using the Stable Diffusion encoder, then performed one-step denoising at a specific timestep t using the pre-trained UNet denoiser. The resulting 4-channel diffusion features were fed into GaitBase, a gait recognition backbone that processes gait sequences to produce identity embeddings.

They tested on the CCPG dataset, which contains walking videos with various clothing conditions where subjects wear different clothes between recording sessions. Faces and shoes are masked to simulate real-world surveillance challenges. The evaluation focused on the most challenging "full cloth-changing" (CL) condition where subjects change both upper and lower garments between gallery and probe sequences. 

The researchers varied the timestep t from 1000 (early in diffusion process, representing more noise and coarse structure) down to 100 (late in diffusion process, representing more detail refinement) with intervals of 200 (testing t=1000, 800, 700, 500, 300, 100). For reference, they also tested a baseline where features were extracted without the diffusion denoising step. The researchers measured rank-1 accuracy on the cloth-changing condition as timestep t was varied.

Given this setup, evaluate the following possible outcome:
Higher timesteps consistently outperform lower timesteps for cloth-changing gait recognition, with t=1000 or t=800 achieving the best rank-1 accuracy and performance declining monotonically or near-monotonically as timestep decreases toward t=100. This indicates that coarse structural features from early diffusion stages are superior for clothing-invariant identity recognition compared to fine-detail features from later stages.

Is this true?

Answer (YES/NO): NO